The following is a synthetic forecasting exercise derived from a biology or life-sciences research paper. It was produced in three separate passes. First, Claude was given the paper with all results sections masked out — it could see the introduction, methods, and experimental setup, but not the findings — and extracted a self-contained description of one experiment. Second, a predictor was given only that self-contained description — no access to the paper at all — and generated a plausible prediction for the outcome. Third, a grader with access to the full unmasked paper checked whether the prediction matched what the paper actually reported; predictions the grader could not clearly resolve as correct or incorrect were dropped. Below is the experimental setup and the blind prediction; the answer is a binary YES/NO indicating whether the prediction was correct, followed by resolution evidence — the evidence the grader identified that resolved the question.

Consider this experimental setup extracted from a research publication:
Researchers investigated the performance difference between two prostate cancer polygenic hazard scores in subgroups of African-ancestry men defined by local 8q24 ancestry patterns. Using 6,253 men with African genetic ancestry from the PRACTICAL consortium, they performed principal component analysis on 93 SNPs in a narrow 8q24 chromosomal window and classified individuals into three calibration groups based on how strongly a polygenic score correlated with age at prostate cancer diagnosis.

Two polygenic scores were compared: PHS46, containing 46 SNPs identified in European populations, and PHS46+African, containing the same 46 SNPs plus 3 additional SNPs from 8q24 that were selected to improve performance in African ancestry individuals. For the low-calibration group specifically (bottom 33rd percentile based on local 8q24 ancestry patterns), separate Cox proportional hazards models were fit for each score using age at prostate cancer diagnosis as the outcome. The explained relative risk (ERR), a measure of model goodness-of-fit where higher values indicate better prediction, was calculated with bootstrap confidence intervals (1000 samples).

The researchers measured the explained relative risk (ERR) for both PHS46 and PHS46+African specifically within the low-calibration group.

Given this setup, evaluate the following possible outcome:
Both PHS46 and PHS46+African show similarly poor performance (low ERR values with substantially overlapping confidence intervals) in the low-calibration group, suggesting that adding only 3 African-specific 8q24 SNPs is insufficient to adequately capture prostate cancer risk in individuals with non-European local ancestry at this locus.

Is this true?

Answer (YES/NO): NO